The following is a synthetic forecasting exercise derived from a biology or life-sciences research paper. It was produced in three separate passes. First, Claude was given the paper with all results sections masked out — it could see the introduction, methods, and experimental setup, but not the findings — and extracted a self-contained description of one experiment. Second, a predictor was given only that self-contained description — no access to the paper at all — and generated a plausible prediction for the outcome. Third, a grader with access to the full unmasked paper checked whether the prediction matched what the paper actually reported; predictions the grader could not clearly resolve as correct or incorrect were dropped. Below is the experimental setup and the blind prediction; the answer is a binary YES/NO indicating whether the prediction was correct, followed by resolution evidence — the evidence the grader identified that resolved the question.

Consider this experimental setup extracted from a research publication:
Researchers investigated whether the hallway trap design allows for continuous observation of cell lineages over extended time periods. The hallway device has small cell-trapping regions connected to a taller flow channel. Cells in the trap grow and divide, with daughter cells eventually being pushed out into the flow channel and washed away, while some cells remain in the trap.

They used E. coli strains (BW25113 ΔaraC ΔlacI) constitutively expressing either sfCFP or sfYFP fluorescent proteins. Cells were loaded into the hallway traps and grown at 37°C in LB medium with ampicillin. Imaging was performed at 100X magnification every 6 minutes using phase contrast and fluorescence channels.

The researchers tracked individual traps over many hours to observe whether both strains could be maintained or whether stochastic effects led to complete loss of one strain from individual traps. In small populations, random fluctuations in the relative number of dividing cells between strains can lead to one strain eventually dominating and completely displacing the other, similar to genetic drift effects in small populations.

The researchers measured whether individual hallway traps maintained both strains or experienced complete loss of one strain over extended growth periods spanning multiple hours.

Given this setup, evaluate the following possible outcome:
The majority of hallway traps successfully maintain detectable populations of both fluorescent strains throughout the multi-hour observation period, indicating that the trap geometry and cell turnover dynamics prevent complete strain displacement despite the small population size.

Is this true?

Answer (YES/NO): NO